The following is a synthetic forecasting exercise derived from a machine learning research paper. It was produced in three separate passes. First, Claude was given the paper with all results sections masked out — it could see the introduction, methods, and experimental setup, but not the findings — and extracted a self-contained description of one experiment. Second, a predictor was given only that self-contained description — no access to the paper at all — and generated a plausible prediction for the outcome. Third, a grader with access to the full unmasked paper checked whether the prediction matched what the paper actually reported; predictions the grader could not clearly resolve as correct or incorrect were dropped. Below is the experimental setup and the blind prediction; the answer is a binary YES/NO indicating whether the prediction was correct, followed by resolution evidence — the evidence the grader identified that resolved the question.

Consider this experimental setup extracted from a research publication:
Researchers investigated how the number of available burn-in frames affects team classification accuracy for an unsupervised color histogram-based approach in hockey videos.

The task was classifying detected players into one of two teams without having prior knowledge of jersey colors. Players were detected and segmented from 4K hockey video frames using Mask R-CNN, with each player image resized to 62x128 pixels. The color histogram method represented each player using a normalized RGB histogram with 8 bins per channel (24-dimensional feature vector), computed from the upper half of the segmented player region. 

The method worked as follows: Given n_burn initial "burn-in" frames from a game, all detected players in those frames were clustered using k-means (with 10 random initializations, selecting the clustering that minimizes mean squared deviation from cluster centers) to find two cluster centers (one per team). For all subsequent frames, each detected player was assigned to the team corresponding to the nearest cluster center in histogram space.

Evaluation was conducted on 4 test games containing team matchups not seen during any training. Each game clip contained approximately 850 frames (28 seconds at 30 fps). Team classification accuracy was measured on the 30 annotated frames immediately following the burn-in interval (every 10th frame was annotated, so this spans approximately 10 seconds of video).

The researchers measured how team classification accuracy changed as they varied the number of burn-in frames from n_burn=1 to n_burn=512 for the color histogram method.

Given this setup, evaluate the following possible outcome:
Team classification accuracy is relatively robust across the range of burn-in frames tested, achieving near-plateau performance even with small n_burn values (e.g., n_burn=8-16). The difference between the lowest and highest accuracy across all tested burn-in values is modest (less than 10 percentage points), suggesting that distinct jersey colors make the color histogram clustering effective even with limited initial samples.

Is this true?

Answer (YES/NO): NO